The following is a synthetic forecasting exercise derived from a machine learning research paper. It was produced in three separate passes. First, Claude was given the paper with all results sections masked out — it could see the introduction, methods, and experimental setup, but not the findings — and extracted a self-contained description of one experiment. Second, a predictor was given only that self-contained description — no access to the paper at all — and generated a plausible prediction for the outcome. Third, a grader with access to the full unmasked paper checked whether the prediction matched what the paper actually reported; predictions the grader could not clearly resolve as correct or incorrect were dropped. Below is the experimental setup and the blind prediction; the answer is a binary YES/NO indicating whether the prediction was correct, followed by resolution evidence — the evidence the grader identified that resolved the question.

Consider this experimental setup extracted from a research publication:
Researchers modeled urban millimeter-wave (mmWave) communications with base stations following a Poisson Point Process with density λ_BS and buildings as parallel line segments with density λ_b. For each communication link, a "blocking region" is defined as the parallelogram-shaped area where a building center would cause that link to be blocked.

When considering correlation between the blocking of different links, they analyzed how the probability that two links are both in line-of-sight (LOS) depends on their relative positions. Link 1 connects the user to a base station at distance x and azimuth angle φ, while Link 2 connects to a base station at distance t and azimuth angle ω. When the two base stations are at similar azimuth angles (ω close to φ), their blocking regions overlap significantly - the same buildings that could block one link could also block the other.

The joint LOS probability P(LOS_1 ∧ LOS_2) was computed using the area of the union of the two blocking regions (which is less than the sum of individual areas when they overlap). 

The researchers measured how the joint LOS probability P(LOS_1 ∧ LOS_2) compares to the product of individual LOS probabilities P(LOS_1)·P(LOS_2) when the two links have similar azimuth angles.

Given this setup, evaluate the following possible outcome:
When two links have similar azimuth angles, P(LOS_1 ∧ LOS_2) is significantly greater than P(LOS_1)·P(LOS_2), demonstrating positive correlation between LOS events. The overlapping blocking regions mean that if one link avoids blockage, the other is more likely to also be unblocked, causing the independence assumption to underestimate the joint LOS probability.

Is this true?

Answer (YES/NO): YES